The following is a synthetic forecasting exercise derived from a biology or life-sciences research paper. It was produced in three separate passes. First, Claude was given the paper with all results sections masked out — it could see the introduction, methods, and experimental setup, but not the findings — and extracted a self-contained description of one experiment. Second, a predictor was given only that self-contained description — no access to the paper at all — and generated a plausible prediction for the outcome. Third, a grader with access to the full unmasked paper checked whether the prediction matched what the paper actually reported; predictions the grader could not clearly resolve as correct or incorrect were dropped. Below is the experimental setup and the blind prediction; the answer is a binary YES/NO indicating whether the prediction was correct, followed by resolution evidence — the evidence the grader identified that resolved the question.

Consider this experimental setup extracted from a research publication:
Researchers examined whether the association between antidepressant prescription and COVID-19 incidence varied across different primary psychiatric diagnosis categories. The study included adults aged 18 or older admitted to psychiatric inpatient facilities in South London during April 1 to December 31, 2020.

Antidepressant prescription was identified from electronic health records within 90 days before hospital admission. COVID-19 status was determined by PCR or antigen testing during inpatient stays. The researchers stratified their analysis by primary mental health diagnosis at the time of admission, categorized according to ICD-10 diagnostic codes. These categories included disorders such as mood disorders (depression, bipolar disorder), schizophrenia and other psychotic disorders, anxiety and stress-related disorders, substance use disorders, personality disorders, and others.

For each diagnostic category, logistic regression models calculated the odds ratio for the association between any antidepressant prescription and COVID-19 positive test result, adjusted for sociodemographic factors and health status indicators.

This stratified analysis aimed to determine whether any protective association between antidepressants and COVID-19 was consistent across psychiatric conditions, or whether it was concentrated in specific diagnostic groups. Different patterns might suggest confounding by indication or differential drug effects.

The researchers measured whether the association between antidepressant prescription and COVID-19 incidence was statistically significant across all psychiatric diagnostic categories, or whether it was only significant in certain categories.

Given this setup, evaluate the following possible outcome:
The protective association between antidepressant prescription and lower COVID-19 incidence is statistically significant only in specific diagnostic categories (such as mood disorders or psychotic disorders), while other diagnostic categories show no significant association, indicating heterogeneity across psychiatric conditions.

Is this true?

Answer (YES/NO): YES